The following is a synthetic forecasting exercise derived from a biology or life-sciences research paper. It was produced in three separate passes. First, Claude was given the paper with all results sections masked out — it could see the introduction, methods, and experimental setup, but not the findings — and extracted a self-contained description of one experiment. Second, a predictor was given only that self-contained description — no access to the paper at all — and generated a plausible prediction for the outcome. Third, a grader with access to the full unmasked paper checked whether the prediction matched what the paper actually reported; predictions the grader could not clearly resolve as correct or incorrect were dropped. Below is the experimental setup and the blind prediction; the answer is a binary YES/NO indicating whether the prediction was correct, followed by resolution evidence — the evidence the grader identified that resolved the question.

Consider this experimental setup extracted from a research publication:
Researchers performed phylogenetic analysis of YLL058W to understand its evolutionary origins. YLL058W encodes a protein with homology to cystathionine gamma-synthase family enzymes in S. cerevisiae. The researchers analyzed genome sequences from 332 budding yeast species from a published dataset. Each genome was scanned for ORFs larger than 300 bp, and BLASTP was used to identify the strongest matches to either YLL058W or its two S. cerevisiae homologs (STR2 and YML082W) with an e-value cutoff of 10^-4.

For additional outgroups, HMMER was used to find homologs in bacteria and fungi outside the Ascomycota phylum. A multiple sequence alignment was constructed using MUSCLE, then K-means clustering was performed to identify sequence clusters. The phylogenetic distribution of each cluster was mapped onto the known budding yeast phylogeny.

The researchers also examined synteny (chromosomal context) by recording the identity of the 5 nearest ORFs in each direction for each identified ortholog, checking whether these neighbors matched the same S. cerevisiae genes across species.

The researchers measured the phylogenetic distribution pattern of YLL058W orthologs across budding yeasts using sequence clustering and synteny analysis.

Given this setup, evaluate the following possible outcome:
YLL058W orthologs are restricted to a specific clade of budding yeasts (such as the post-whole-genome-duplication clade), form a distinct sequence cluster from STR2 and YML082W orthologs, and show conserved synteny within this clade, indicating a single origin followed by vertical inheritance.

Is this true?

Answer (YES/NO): NO